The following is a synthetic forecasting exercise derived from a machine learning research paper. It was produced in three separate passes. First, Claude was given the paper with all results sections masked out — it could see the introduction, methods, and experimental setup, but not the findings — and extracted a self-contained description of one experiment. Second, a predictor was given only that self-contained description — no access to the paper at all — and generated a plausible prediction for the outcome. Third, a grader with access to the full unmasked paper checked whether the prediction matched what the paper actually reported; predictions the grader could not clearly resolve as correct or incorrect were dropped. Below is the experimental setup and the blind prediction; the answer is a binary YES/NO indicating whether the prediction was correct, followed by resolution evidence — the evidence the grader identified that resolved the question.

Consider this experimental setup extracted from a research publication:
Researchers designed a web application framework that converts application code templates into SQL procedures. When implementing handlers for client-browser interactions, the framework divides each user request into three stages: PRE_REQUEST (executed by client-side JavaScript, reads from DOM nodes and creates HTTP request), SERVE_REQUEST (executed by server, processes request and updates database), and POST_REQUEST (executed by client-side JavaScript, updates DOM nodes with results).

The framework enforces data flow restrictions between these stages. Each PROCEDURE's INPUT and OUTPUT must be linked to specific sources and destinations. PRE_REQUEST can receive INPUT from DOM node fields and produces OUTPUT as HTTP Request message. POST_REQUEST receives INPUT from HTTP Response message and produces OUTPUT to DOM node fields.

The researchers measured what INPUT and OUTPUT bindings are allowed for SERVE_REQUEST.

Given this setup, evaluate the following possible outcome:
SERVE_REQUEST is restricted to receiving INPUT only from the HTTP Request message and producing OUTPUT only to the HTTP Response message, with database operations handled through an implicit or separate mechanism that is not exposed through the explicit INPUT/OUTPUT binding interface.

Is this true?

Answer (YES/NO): YES